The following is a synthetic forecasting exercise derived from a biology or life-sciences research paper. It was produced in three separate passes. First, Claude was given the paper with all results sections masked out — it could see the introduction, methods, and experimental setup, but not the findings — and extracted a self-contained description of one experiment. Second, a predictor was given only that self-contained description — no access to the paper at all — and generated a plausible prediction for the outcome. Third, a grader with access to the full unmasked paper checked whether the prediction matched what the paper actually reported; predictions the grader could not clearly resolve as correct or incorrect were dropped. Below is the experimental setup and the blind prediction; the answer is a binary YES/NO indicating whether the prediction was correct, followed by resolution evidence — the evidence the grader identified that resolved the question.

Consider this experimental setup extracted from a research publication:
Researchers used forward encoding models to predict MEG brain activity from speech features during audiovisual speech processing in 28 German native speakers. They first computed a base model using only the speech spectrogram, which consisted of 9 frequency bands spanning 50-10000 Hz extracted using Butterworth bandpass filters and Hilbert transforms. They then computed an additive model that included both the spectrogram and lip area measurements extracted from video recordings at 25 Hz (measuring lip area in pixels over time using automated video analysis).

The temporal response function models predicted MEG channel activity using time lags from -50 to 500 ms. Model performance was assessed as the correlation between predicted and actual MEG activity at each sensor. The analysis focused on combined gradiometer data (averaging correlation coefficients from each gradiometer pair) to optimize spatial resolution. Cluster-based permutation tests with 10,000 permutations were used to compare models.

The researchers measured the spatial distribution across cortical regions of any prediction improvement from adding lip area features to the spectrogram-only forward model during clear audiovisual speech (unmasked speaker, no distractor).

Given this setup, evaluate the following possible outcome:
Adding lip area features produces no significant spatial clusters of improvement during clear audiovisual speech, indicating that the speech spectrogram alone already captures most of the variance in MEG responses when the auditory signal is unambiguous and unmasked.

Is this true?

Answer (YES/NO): NO